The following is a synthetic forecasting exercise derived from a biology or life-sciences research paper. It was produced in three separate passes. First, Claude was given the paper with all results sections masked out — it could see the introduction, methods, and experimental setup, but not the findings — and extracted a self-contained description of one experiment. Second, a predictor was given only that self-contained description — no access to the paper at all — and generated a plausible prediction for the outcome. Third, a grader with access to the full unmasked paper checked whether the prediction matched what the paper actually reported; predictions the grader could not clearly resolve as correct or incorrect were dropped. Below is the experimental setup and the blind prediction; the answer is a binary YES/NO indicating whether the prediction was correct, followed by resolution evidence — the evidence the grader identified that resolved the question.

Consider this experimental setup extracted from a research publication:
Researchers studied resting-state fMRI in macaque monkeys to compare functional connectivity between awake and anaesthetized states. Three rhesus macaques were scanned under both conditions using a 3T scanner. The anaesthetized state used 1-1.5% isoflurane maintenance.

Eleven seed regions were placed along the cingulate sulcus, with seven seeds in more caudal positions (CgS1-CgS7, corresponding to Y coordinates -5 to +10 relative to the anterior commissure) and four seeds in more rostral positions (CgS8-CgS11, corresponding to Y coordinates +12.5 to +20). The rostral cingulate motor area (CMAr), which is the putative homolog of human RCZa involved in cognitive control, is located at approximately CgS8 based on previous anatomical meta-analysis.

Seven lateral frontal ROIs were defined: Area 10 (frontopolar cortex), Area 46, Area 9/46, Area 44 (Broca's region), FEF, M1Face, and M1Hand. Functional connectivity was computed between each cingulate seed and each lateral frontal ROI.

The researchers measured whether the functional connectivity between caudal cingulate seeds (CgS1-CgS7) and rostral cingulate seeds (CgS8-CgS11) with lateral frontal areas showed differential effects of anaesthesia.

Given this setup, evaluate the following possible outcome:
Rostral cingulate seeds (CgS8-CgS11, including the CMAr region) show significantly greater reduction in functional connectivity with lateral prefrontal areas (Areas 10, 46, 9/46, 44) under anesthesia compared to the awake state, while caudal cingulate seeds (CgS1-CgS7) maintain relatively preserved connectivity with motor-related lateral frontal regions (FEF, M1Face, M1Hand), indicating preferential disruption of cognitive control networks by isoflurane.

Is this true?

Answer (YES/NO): NO